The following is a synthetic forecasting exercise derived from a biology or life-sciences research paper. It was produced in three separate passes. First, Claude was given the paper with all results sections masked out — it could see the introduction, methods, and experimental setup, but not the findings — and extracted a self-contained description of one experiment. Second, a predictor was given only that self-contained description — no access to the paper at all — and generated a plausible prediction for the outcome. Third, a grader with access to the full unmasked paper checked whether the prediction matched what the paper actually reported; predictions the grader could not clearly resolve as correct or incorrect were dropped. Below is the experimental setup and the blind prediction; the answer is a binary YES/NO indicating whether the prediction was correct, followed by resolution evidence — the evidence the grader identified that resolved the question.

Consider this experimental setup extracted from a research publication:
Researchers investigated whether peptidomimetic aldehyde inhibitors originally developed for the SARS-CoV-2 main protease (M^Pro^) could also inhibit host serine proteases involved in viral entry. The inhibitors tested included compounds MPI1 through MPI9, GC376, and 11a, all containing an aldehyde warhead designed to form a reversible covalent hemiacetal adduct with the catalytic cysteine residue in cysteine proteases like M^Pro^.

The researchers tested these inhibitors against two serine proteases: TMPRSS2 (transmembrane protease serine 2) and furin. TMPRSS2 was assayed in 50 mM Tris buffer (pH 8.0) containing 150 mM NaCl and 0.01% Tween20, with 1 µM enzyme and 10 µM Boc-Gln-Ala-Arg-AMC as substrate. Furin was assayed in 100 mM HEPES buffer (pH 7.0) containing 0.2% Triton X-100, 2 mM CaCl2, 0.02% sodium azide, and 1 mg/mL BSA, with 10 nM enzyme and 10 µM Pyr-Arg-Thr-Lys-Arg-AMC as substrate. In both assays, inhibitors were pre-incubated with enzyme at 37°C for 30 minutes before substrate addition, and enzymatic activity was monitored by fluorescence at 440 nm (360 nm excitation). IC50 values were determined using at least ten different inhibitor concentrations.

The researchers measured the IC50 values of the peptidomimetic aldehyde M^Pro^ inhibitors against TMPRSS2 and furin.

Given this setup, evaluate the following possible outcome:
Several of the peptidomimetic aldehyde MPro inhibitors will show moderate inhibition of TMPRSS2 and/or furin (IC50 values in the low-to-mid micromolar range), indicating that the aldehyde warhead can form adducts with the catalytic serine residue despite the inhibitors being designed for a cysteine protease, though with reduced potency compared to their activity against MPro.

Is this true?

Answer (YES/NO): NO